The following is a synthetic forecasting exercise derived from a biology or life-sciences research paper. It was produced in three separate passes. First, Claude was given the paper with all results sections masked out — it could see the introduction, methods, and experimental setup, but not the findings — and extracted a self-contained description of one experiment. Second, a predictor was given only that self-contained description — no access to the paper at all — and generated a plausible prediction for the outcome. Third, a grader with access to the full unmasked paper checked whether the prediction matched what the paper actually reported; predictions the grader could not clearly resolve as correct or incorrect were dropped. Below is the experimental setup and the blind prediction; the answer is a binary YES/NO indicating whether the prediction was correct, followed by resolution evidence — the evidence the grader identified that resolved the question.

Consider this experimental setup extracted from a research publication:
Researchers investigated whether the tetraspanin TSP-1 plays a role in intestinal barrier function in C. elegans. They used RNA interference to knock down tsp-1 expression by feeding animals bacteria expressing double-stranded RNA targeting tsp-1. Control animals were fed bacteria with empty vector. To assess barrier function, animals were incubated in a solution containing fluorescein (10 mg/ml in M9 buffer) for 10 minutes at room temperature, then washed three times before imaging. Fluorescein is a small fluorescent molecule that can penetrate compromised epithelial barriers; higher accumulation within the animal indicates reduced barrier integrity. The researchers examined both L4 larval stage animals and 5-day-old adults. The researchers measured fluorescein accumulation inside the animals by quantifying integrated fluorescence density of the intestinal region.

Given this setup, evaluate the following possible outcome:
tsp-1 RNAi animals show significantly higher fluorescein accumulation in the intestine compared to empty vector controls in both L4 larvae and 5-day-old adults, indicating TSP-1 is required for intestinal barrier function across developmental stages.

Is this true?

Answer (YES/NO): YES